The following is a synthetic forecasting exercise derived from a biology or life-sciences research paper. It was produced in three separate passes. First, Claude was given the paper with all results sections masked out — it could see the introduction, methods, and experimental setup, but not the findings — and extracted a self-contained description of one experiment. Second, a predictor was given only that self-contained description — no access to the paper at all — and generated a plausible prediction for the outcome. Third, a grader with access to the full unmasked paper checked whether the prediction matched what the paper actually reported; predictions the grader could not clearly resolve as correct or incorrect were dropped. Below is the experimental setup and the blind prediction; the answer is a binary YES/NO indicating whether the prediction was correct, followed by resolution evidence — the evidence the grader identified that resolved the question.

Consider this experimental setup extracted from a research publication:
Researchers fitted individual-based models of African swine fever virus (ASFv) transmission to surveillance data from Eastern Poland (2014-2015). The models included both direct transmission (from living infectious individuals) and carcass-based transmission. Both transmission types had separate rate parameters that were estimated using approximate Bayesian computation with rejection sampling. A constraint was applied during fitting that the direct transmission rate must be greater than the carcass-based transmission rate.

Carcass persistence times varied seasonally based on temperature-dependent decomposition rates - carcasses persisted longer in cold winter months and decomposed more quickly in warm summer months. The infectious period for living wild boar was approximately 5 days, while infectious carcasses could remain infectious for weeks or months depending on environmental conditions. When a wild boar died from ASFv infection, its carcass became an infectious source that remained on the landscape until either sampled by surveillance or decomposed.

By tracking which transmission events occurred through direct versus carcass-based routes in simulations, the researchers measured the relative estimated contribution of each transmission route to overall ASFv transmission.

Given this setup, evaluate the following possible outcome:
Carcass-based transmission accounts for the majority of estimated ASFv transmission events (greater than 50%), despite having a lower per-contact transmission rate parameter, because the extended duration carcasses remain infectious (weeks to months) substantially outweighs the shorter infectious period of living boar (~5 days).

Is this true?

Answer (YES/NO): NO